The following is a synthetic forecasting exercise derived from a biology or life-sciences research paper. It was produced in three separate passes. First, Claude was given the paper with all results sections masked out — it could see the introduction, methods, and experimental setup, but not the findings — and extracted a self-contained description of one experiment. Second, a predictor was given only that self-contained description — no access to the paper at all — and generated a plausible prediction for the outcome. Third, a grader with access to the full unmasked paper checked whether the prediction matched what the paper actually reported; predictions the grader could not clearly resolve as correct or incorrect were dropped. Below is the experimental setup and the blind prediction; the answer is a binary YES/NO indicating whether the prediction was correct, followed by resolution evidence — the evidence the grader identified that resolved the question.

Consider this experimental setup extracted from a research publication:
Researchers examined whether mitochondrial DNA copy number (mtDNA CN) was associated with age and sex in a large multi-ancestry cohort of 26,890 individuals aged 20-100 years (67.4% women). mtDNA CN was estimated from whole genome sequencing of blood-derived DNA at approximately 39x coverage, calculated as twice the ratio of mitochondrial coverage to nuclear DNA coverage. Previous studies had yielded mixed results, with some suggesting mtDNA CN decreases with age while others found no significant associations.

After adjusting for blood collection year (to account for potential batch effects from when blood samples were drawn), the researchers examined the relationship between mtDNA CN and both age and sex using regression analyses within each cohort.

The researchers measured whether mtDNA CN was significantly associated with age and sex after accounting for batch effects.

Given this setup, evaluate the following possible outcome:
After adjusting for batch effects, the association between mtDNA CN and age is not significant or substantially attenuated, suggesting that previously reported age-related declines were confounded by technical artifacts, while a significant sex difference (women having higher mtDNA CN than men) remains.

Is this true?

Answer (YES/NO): NO